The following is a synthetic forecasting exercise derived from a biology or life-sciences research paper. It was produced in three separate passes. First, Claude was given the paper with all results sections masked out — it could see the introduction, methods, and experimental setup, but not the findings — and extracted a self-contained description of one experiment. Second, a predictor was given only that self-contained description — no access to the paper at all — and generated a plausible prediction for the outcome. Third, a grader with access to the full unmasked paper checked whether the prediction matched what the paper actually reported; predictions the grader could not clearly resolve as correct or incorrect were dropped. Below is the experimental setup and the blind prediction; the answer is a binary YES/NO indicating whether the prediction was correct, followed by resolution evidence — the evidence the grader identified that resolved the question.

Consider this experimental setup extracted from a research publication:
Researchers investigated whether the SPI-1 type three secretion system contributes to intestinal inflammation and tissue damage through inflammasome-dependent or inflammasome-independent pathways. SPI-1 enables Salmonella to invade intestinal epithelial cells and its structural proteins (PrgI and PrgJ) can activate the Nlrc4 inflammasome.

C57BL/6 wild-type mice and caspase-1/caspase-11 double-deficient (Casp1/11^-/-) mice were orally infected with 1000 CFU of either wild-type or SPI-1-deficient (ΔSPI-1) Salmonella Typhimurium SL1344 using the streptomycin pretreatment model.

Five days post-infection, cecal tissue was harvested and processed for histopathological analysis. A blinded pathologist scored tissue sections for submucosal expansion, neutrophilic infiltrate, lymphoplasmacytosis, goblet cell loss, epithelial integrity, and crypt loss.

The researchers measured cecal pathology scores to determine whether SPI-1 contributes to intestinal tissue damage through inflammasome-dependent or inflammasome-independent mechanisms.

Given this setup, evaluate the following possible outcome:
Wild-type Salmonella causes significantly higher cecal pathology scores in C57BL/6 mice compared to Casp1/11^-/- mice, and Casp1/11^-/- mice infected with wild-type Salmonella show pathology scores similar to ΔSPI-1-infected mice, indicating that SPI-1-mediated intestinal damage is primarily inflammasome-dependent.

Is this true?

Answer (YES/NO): NO